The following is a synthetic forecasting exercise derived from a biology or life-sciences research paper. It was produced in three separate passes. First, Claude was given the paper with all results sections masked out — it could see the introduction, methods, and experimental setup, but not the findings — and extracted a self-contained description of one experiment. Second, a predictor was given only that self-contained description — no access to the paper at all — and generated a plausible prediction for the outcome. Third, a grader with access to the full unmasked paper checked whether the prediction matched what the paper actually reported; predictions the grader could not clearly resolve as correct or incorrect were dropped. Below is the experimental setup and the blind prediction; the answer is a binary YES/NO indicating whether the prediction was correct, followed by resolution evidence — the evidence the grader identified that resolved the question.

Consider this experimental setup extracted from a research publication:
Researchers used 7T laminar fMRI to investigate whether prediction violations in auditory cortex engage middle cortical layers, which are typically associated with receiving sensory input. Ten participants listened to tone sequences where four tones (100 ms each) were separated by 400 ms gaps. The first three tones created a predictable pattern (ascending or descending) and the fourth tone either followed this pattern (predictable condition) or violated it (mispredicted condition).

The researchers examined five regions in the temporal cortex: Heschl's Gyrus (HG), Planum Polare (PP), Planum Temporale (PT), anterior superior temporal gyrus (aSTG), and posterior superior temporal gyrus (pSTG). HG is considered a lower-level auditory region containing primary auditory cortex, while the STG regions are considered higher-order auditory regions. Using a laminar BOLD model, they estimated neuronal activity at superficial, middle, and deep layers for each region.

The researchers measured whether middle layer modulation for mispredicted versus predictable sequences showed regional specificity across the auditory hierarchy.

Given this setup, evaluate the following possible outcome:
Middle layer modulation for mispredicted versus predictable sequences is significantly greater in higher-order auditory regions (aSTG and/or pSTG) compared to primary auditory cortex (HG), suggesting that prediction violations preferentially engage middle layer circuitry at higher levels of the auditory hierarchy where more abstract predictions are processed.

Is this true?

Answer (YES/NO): YES